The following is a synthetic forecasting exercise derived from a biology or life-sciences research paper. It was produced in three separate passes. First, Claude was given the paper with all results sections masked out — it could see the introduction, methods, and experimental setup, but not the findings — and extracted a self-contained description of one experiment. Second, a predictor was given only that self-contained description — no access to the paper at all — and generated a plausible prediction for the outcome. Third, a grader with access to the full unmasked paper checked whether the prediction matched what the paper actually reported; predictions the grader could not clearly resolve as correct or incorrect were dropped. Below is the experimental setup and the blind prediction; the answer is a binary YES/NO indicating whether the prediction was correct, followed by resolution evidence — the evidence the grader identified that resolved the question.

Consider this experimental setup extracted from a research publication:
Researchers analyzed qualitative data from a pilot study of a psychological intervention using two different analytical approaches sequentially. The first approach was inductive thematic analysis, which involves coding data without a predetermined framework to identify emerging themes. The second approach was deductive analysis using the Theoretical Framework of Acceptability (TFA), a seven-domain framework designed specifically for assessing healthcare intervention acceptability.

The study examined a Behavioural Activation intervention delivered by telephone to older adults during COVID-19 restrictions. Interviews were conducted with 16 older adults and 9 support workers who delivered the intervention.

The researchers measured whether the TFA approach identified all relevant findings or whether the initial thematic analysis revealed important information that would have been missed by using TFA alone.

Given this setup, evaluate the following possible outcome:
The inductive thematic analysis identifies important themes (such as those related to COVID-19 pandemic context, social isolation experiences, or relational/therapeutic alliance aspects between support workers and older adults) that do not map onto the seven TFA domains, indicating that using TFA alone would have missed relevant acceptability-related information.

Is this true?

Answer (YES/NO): YES